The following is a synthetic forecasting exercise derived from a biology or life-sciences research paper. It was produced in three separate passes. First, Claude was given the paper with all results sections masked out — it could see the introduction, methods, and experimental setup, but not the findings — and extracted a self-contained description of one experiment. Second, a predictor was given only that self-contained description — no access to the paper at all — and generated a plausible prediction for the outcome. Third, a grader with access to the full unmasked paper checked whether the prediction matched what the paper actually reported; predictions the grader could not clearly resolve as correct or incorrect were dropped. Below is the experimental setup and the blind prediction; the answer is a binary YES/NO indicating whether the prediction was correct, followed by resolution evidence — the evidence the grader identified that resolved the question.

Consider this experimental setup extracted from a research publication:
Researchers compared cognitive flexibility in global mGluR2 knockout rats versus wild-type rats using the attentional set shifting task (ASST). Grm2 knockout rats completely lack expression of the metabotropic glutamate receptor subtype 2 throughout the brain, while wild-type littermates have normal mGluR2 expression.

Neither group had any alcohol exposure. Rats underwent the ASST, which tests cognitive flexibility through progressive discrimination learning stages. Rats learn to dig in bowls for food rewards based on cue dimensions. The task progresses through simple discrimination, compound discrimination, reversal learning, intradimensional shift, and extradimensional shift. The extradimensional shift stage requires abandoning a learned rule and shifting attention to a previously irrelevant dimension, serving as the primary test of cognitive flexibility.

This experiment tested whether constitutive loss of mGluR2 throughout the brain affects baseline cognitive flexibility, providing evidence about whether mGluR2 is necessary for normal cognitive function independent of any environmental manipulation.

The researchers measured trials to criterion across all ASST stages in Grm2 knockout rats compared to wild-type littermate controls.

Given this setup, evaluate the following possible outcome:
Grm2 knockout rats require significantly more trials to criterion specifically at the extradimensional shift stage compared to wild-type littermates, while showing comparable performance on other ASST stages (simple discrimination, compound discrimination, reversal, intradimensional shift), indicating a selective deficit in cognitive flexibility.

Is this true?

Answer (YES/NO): NO